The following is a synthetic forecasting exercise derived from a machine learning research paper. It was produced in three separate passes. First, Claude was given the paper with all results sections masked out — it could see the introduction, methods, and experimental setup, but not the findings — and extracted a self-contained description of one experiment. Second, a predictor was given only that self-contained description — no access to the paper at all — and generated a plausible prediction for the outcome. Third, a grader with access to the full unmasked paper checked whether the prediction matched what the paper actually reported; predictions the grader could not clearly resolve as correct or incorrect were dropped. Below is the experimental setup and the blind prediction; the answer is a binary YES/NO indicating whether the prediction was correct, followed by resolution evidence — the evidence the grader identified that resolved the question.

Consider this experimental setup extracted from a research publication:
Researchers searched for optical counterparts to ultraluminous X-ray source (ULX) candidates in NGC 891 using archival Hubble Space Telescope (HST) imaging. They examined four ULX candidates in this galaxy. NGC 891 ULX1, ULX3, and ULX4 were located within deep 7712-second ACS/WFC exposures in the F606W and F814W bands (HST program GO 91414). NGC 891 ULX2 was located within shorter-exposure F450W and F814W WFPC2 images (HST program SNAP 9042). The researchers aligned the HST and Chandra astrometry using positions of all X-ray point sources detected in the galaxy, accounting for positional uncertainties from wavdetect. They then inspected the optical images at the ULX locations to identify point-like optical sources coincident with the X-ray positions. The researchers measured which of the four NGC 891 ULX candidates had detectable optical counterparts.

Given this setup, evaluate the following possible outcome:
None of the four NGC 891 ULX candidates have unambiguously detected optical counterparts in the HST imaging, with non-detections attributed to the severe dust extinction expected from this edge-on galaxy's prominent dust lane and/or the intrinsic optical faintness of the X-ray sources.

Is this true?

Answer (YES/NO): NO